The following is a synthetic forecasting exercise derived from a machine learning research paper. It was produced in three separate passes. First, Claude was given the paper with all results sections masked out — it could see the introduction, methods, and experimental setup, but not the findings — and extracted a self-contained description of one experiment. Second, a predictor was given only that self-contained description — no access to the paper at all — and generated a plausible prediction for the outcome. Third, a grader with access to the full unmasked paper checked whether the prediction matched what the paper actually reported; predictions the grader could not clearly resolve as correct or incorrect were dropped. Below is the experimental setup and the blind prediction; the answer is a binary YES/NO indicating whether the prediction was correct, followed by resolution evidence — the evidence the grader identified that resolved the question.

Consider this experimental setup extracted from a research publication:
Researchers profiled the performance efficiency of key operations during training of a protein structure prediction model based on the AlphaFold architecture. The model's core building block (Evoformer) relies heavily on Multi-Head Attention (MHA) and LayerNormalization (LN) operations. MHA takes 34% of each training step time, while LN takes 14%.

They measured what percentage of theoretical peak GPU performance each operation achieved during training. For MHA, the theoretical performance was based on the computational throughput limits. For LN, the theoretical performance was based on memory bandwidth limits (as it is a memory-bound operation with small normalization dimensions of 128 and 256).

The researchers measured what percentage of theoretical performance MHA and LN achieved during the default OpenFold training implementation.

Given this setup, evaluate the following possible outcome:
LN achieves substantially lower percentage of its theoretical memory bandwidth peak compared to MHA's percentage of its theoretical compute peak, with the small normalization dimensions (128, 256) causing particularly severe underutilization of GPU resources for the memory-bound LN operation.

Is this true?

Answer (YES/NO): YES